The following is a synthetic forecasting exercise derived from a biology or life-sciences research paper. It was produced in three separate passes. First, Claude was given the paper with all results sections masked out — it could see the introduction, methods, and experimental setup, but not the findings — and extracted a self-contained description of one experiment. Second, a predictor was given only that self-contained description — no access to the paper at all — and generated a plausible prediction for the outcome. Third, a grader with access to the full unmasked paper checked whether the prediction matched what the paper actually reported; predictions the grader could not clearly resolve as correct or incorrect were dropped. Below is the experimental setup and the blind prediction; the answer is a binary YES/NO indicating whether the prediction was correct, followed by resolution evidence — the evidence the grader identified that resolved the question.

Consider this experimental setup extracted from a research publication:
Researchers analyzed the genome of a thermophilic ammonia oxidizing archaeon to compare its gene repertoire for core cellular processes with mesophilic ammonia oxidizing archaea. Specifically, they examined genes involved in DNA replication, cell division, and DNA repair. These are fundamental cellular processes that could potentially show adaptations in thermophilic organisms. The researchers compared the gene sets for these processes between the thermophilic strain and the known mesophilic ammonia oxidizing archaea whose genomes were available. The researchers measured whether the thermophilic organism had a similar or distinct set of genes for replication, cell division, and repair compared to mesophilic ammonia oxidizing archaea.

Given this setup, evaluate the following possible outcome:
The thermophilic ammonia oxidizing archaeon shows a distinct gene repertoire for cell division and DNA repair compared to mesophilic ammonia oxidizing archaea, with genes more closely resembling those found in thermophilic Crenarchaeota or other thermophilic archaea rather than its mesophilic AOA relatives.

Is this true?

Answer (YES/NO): YES